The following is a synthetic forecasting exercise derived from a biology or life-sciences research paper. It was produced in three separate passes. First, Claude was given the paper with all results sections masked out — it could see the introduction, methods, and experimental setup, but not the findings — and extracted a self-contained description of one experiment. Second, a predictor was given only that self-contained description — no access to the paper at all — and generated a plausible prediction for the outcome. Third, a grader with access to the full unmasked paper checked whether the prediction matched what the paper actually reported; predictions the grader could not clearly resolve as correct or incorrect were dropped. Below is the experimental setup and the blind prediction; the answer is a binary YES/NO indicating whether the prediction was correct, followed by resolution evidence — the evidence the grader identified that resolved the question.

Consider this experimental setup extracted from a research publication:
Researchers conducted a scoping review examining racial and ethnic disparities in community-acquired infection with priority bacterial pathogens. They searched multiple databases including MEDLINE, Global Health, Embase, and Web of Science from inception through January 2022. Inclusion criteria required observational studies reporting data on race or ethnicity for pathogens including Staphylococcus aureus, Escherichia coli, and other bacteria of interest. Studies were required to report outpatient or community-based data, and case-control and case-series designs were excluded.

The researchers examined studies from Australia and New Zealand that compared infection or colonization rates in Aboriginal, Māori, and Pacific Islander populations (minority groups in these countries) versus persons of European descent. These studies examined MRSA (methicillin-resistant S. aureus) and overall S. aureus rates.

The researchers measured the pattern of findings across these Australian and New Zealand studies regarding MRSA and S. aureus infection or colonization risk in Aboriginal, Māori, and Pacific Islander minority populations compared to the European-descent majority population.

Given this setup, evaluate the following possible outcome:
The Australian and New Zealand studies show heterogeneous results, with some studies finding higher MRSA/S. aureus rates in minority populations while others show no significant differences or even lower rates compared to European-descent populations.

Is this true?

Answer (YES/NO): NO